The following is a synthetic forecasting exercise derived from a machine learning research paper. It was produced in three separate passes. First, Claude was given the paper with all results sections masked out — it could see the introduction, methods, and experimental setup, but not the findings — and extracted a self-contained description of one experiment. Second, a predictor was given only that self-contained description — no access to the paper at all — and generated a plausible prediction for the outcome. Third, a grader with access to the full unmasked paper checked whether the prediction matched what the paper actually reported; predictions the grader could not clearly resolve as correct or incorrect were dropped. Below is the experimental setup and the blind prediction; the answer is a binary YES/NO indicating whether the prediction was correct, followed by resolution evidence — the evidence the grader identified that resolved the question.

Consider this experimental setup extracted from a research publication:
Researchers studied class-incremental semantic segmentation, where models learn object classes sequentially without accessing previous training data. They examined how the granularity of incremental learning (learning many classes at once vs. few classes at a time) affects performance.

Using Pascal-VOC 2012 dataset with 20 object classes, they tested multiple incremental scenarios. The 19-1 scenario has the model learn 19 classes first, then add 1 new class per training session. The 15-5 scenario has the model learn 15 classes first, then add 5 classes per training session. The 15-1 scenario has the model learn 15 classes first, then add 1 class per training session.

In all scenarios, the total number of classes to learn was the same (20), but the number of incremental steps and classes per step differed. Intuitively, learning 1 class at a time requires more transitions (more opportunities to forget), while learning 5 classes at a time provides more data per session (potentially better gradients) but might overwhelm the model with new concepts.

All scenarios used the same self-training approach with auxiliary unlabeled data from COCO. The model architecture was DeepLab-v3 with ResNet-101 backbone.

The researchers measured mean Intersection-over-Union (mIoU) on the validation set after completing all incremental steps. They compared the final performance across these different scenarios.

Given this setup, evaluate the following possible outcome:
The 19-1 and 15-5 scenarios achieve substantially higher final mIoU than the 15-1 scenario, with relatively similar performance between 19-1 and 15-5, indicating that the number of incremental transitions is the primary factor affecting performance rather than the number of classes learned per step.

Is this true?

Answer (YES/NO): NO